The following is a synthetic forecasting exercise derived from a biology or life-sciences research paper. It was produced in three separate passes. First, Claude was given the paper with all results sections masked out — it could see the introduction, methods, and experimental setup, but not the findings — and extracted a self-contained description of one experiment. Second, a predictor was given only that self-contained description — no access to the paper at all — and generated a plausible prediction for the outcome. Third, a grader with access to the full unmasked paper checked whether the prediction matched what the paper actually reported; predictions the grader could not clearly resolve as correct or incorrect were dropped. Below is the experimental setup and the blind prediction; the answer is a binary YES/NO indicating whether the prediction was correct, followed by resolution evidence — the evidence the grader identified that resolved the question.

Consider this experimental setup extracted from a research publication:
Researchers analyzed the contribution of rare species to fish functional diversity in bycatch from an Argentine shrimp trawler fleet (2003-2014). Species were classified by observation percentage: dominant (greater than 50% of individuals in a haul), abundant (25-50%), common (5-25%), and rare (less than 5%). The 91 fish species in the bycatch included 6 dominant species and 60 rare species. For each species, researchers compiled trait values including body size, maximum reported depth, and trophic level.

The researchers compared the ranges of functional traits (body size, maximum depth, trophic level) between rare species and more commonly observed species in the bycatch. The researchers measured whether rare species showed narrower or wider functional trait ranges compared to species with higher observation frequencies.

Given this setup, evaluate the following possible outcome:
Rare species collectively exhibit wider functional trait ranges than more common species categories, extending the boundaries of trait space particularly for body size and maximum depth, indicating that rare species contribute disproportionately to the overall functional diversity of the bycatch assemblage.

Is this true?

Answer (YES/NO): YES